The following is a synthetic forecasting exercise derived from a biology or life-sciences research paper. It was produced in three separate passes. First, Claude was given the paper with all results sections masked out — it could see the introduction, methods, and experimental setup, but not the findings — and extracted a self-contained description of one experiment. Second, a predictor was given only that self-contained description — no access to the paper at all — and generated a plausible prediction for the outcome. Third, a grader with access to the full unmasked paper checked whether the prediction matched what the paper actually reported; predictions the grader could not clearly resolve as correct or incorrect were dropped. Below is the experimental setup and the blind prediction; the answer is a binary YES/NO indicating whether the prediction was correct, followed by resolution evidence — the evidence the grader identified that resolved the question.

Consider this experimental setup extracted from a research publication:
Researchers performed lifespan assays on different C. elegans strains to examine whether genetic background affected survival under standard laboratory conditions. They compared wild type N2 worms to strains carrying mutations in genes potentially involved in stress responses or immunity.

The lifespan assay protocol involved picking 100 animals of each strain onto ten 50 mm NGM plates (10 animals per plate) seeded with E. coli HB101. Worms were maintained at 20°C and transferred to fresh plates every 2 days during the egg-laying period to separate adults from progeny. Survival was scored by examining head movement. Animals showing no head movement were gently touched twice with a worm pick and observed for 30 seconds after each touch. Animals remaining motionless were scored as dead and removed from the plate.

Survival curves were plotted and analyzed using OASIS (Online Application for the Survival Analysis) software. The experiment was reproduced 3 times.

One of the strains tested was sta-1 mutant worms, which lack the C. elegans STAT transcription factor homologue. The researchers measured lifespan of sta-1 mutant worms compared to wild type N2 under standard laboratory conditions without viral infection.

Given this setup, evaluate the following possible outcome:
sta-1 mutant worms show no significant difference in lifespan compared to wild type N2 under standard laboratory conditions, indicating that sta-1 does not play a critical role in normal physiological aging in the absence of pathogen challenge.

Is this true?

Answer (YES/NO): NO